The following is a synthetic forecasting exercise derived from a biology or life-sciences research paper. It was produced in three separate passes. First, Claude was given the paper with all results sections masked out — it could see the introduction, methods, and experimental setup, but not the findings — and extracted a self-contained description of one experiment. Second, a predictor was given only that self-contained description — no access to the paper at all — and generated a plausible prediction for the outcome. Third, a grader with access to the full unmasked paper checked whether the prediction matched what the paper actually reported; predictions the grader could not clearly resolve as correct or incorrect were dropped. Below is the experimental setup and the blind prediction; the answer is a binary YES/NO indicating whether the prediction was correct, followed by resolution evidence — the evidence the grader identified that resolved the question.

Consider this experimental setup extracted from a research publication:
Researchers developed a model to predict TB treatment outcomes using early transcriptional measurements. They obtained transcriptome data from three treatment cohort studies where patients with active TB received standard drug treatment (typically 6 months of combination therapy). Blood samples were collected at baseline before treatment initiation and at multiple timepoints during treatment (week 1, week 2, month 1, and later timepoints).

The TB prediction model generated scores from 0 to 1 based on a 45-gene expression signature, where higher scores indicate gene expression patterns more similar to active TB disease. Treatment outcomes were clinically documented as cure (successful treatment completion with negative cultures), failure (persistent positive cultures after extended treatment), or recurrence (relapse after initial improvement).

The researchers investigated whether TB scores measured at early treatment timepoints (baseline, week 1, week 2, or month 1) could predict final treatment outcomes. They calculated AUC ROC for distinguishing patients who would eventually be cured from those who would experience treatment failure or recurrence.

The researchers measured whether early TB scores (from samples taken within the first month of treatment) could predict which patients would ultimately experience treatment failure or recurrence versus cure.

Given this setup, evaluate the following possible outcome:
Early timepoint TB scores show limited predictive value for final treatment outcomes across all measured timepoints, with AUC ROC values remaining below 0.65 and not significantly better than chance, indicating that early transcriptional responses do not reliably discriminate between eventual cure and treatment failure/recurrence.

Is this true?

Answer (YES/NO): NO